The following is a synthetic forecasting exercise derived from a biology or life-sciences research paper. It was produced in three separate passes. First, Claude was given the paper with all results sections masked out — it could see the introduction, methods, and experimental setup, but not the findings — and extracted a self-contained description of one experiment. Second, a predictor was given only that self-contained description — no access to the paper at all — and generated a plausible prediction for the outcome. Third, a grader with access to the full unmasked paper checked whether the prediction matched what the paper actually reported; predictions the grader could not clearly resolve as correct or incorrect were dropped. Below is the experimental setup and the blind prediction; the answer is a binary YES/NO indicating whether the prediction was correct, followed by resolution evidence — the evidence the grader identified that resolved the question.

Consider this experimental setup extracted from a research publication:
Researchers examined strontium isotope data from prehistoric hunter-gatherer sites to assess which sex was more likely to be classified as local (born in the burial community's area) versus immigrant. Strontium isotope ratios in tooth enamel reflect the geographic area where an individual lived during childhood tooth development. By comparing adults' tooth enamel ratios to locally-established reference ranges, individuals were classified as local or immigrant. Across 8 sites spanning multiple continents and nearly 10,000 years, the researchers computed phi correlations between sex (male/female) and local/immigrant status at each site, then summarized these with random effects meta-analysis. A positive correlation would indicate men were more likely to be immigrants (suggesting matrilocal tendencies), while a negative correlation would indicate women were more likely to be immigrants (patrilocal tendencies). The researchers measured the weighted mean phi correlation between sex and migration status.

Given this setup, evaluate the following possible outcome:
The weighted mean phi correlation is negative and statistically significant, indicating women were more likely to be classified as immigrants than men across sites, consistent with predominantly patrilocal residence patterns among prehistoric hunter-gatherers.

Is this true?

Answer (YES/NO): NO